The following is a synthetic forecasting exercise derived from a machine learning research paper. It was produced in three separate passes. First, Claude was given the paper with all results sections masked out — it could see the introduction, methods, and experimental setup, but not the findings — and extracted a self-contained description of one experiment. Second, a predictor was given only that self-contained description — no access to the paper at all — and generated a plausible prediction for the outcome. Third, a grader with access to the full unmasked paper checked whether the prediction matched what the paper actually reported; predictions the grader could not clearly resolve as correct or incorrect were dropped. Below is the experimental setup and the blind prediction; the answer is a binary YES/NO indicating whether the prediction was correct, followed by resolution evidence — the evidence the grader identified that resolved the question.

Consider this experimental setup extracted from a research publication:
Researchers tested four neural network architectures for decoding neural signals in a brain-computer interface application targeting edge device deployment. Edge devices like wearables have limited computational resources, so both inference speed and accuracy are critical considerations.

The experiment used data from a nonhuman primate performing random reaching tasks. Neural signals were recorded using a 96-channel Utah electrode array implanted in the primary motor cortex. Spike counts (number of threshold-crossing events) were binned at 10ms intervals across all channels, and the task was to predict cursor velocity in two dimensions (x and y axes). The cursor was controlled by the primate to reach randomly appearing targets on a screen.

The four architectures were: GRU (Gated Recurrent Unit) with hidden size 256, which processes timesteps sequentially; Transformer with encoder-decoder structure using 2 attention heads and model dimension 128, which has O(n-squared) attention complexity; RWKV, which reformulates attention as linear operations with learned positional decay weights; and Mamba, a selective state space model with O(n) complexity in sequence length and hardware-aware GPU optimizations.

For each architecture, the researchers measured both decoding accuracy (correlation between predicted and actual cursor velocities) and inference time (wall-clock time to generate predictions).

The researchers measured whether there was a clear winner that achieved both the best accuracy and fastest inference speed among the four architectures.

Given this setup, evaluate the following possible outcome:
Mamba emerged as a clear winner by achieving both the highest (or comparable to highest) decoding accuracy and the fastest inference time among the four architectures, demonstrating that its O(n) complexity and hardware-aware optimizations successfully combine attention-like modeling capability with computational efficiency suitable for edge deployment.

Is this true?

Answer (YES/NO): NO